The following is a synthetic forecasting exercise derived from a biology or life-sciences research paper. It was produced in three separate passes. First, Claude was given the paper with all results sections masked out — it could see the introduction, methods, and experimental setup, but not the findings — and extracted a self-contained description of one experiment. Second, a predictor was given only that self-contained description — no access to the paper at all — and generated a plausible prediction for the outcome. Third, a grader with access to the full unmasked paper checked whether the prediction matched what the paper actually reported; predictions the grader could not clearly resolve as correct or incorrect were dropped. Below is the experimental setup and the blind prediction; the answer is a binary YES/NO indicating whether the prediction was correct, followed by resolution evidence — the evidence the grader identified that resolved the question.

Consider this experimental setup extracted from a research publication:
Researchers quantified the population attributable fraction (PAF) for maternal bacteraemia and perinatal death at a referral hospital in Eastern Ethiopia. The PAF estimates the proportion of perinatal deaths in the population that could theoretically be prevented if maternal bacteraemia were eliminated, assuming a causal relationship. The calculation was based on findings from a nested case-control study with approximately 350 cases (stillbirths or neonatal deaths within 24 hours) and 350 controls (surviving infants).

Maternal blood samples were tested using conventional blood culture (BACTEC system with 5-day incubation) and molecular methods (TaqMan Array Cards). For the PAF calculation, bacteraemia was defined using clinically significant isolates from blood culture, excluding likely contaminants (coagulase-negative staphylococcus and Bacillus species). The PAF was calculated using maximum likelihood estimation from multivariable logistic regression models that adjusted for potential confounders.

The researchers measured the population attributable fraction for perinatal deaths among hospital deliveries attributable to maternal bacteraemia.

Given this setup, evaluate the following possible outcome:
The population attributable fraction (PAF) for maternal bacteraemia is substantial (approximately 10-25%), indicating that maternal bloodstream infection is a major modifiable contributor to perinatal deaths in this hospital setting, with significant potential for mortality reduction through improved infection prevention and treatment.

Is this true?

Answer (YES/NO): NO